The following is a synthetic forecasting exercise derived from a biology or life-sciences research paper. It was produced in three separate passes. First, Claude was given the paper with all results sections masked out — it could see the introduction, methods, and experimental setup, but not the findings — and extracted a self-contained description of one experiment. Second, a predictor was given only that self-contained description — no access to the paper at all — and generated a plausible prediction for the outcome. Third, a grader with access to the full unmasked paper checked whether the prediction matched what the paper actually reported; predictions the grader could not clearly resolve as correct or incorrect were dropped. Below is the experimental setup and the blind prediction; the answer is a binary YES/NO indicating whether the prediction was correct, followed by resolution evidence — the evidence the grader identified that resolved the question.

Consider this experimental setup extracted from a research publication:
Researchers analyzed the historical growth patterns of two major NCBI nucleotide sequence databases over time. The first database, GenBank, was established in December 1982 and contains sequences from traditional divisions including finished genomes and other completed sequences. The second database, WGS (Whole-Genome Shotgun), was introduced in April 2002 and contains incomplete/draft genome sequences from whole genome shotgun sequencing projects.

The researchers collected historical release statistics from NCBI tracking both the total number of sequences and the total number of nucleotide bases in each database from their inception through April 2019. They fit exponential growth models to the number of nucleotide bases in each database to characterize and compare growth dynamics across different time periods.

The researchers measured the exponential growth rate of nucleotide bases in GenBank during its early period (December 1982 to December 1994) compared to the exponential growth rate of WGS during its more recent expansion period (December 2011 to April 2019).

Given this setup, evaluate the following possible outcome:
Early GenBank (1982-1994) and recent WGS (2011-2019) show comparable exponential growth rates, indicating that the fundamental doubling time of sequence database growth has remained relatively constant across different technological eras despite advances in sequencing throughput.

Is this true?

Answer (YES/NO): YES